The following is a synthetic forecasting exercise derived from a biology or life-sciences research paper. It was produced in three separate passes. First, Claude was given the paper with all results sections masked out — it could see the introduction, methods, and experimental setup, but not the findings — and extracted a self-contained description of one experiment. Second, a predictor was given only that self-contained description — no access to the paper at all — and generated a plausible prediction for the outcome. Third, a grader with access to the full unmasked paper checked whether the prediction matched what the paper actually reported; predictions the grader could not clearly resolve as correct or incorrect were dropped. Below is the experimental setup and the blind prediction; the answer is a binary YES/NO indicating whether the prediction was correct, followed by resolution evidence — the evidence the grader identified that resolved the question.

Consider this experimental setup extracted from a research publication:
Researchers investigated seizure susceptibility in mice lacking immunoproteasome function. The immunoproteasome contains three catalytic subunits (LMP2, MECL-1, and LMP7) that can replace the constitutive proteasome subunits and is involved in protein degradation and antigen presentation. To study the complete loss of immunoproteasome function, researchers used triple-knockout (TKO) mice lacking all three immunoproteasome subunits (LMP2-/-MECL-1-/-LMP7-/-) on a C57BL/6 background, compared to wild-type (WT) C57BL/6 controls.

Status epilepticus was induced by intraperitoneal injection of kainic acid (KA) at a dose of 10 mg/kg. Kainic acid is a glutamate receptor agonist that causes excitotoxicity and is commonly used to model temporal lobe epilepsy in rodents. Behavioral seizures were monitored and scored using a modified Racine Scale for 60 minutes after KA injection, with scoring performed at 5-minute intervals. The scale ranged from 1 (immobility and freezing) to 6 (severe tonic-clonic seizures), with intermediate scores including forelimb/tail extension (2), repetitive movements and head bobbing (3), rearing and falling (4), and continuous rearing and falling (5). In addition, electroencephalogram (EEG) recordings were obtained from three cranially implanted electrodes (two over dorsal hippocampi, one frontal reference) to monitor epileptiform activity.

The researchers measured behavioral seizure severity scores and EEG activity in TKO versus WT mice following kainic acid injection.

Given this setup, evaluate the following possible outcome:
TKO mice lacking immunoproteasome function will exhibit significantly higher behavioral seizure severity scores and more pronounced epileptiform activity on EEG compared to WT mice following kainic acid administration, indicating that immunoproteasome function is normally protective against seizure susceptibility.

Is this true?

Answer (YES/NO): YES